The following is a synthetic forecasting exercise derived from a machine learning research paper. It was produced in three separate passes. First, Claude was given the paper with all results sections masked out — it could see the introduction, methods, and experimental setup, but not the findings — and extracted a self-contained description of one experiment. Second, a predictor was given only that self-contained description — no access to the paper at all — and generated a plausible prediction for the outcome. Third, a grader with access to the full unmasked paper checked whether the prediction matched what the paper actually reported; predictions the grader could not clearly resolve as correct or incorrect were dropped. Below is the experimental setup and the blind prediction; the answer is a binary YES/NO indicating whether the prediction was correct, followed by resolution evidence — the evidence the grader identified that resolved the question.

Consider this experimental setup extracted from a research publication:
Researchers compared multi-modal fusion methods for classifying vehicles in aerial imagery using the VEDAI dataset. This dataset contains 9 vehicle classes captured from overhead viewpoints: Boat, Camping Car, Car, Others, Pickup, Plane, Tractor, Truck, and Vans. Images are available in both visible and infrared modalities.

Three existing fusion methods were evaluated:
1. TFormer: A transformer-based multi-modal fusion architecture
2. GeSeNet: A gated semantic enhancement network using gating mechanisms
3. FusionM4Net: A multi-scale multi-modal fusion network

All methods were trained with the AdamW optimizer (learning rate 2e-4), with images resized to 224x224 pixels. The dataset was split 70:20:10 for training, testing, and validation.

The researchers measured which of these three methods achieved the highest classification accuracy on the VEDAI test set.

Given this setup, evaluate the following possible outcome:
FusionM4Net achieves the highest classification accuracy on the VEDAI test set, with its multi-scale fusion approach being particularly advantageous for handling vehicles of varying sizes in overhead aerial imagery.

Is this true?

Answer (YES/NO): NO